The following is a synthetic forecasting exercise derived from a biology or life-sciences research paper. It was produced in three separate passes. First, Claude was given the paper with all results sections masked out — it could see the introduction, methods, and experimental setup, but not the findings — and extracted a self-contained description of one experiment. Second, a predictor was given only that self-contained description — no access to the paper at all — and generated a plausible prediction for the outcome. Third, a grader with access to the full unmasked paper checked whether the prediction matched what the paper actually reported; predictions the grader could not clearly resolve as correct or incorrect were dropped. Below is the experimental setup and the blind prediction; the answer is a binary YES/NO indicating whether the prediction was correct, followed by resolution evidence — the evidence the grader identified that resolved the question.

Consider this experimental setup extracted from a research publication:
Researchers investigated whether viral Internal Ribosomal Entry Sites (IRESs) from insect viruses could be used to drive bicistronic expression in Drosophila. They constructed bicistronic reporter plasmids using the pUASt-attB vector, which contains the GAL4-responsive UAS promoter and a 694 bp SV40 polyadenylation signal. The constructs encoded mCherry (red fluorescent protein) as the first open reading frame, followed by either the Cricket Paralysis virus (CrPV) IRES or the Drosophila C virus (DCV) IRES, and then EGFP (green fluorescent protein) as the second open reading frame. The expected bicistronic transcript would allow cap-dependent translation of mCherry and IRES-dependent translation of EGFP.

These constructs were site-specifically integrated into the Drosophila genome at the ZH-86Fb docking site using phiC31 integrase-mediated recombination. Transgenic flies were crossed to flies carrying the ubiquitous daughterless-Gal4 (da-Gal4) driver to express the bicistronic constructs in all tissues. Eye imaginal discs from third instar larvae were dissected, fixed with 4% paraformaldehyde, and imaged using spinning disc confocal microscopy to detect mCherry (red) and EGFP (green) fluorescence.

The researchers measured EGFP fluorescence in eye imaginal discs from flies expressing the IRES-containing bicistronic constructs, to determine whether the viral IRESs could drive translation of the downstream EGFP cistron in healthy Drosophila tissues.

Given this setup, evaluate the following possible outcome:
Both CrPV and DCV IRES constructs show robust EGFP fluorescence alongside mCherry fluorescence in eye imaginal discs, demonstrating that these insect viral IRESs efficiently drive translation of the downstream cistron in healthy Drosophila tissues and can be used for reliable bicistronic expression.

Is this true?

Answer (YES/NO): NO